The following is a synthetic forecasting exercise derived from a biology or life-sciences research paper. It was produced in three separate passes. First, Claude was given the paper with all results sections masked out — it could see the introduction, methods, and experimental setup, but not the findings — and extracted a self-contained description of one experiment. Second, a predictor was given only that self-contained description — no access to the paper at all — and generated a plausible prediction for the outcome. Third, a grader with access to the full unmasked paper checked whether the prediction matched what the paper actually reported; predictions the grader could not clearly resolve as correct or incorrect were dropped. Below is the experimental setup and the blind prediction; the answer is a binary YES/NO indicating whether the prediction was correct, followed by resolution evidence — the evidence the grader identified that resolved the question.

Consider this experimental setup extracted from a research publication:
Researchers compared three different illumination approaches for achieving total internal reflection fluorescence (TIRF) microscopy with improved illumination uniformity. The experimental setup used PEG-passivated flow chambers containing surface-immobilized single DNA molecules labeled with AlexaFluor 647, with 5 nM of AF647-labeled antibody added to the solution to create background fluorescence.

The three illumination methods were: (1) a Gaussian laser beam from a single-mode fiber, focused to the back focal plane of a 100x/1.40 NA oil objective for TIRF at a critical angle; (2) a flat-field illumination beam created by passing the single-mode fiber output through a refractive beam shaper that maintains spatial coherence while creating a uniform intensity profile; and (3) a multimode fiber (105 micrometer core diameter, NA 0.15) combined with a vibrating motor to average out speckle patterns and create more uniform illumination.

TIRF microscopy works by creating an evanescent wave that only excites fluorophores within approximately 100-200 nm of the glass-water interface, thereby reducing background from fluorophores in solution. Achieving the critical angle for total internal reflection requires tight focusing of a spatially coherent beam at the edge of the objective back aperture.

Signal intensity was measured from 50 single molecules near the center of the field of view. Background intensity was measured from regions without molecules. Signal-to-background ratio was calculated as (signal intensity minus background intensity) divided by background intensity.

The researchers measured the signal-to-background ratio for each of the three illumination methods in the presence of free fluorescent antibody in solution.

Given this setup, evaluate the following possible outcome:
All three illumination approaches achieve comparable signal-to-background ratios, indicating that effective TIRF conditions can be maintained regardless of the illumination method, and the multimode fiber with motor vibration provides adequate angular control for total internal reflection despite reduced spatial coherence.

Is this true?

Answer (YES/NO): NO